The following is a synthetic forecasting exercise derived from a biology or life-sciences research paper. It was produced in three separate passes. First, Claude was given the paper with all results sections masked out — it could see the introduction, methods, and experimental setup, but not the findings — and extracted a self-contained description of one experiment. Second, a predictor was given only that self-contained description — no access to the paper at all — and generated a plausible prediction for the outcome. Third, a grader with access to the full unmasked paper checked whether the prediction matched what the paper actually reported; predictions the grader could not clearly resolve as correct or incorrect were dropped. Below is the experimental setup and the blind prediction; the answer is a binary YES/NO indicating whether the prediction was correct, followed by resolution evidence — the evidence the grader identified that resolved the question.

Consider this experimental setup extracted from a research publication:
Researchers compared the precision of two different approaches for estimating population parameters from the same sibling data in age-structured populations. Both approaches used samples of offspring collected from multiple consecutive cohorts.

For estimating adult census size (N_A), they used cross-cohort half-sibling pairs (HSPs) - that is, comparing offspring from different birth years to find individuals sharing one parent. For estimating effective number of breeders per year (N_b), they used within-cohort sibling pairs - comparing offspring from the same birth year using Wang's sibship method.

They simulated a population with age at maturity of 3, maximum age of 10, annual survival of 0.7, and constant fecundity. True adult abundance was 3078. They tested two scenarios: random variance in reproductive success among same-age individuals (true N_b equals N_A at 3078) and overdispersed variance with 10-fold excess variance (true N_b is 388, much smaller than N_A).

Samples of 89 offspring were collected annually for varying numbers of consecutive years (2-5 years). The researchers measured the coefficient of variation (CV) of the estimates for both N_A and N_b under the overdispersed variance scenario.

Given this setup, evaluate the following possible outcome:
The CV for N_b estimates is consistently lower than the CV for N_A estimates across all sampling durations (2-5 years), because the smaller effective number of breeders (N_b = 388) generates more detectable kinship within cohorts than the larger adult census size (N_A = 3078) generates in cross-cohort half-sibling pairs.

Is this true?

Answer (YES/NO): YES